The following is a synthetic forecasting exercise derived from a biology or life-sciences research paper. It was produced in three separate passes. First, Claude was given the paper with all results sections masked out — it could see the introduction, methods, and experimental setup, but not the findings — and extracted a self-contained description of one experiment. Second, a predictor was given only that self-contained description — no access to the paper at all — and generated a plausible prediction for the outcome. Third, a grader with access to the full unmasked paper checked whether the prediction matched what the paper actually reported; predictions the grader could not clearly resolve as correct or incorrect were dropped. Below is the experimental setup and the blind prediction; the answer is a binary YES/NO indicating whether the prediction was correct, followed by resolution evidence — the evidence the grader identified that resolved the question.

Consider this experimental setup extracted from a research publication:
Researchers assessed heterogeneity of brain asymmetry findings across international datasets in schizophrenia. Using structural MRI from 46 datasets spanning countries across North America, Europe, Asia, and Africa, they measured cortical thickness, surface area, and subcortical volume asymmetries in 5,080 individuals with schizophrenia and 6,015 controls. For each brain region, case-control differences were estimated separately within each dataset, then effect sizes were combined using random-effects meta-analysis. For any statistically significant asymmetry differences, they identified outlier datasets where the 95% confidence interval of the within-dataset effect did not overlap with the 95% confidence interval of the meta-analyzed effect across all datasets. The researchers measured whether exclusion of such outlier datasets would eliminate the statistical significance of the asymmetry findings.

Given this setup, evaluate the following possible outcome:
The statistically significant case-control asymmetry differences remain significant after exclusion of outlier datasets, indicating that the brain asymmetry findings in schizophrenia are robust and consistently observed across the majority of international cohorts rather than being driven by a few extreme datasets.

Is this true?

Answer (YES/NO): YES